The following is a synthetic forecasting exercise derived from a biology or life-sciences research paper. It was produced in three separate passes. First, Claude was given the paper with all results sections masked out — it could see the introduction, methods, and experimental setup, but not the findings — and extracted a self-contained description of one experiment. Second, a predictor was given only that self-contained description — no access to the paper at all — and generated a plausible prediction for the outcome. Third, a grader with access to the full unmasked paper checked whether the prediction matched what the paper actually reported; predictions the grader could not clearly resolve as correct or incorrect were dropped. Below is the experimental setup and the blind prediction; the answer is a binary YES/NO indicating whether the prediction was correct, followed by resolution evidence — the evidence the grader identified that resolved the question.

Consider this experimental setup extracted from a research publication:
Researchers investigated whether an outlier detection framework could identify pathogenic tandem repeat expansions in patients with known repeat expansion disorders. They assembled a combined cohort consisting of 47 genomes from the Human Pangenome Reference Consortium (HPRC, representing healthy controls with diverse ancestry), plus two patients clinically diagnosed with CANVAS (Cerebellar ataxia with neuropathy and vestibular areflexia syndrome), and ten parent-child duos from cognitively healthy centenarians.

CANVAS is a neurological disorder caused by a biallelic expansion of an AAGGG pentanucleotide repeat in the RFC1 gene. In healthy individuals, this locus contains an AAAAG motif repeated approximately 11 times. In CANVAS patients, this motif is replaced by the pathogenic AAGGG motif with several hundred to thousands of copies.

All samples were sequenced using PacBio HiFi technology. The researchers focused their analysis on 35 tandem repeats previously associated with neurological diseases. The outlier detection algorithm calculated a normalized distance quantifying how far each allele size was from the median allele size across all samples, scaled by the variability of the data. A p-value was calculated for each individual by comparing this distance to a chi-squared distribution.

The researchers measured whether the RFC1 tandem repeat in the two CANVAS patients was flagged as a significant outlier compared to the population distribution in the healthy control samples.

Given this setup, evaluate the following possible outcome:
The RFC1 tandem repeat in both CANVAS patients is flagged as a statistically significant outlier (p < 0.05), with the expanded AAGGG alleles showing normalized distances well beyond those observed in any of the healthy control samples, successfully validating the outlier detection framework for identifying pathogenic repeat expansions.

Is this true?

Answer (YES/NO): YES